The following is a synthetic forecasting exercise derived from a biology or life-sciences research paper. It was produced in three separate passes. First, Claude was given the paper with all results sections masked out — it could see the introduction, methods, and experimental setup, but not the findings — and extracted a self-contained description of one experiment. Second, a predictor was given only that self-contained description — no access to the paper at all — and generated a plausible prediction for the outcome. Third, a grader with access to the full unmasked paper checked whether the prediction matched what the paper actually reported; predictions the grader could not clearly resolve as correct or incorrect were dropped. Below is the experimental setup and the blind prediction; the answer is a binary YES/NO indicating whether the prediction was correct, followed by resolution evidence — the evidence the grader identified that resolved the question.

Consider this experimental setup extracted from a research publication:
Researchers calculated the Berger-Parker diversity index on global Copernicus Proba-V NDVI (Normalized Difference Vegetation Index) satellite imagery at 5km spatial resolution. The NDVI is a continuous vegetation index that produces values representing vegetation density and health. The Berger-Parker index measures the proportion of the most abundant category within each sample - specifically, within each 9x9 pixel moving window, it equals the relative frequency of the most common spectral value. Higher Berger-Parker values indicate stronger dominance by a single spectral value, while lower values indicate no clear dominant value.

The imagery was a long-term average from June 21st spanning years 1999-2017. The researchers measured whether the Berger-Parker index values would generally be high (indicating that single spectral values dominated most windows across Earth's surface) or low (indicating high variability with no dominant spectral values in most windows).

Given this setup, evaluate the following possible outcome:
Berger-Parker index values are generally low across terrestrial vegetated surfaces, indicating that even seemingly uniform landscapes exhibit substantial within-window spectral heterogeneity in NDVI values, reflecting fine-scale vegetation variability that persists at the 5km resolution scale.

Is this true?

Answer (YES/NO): YES